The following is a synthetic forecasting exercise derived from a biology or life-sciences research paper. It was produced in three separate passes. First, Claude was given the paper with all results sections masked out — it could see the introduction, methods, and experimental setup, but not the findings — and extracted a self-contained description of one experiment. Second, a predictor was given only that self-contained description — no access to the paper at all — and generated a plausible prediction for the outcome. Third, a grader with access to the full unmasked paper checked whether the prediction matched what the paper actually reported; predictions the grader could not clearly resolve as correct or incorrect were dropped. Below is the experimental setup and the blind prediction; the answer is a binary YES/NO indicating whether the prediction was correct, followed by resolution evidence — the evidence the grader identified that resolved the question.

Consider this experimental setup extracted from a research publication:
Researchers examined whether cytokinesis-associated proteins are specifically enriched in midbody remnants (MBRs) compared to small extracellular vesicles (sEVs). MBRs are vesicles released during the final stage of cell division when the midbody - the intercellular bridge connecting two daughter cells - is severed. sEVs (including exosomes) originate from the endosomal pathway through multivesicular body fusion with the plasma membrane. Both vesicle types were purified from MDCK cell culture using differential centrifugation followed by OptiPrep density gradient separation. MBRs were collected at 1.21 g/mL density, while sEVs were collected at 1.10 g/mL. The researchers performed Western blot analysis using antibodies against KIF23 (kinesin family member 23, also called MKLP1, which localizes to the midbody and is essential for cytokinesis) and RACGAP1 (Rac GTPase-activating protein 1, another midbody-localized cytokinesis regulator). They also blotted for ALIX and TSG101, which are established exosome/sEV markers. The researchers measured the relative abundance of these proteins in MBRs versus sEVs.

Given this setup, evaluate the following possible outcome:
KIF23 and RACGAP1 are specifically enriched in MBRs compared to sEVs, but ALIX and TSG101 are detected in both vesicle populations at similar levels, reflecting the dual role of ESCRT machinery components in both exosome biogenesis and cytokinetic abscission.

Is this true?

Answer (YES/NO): NO